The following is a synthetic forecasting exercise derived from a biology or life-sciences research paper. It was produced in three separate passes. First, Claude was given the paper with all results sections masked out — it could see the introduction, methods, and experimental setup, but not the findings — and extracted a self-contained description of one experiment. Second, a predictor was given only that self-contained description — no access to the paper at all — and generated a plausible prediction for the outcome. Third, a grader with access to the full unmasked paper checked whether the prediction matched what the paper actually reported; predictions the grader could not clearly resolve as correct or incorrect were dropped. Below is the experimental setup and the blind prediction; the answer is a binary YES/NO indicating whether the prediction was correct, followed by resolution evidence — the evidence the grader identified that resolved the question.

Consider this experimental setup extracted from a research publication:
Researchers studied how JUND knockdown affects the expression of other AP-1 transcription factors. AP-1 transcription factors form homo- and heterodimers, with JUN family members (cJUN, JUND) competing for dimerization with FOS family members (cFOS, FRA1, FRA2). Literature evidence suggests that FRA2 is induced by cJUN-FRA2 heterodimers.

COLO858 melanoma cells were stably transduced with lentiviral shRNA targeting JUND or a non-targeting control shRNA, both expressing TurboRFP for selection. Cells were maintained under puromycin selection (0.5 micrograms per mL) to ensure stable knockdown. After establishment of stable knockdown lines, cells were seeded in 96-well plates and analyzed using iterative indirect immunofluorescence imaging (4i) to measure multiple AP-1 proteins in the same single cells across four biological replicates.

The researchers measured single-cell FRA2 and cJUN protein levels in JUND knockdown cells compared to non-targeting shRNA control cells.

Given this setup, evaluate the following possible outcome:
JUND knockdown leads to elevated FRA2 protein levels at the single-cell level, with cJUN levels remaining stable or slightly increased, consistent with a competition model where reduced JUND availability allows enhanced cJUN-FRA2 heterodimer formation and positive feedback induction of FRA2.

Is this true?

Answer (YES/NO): NO